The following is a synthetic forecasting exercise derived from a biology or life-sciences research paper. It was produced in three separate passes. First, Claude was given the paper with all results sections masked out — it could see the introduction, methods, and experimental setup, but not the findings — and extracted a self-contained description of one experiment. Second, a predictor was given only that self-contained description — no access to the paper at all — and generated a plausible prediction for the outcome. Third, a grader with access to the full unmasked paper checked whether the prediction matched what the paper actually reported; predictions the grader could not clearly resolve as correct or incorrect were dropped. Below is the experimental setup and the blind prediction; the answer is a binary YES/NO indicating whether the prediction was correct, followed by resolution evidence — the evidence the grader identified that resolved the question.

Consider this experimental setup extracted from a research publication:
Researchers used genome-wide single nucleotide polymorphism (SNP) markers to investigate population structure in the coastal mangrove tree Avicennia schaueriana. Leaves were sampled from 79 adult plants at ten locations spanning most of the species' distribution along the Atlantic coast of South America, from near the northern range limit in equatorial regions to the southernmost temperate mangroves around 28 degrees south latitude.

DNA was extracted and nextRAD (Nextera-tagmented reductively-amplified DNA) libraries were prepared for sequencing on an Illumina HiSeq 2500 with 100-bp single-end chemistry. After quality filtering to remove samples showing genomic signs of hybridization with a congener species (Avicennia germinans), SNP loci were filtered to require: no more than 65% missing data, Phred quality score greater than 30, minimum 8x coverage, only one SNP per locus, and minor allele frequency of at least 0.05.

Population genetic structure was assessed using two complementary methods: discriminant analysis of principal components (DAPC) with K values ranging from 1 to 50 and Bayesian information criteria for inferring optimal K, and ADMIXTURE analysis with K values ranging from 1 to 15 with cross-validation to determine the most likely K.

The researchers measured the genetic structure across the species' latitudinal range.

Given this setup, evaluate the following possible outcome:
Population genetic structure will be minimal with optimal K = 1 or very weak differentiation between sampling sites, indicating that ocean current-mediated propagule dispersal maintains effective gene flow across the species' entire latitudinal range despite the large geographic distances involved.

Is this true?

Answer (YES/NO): NO